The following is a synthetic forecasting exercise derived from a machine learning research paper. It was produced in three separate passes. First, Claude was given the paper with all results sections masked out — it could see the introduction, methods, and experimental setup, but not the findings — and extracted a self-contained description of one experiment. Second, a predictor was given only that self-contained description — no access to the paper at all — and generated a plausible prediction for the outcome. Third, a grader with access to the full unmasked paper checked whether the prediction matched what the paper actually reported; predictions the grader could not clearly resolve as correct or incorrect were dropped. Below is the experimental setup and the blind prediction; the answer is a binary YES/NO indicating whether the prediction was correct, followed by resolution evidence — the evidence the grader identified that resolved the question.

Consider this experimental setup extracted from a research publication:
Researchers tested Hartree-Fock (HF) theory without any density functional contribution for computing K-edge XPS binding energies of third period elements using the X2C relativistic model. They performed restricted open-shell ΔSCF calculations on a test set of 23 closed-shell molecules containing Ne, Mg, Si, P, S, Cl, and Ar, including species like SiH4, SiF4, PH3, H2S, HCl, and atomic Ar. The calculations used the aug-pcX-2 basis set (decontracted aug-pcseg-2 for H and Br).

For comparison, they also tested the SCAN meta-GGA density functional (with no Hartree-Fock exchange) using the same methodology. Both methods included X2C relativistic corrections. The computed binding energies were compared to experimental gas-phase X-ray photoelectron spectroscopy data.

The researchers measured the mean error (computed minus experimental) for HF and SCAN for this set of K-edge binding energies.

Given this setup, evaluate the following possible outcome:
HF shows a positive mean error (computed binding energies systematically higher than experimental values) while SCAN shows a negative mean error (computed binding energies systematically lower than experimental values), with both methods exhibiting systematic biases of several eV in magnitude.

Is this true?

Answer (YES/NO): NO